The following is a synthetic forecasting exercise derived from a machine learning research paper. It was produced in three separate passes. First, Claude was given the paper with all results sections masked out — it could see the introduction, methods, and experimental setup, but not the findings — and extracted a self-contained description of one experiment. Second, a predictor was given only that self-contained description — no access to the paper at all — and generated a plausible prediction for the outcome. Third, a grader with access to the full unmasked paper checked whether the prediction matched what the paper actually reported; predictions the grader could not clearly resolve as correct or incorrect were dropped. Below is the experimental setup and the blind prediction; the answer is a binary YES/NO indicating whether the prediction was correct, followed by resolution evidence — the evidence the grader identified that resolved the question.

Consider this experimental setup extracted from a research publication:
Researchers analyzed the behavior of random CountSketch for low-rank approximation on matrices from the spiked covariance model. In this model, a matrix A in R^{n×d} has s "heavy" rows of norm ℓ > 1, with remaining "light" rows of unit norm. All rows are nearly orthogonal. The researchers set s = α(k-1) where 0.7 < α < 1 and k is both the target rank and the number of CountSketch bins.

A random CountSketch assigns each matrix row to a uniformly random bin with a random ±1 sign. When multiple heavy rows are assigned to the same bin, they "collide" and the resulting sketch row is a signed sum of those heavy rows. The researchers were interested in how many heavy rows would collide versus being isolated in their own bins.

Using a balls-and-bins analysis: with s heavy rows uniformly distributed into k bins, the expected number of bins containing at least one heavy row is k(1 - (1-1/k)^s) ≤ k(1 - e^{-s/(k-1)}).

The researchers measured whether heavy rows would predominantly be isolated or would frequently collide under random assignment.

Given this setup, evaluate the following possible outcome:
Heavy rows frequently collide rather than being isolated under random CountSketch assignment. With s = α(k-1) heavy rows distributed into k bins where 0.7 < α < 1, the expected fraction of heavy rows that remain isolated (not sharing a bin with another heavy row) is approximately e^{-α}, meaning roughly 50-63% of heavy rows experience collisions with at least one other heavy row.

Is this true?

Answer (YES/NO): YES